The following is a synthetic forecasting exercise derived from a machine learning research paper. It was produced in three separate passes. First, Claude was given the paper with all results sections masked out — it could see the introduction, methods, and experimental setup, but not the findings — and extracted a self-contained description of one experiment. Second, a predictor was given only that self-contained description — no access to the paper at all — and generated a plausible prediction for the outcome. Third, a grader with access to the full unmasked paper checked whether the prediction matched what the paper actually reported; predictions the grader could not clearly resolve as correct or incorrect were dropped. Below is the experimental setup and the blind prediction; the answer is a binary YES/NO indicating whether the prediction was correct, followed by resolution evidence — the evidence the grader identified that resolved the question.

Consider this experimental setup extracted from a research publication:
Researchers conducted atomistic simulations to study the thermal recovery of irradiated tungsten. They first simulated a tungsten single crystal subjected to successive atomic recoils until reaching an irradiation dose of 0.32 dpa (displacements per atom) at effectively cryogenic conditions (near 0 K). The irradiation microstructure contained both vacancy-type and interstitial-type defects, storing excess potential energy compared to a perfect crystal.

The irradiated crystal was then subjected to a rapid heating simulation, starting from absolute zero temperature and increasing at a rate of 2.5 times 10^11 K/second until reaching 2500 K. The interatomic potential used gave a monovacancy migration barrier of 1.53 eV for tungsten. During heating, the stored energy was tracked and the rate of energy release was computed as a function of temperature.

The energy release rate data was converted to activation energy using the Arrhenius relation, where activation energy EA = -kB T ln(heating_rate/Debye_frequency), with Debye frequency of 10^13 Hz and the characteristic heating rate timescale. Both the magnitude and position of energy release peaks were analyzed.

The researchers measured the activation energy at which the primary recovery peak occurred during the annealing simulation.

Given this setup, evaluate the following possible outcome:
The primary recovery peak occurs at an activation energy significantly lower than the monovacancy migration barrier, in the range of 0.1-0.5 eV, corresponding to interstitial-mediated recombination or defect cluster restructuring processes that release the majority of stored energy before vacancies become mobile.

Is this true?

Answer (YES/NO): NO